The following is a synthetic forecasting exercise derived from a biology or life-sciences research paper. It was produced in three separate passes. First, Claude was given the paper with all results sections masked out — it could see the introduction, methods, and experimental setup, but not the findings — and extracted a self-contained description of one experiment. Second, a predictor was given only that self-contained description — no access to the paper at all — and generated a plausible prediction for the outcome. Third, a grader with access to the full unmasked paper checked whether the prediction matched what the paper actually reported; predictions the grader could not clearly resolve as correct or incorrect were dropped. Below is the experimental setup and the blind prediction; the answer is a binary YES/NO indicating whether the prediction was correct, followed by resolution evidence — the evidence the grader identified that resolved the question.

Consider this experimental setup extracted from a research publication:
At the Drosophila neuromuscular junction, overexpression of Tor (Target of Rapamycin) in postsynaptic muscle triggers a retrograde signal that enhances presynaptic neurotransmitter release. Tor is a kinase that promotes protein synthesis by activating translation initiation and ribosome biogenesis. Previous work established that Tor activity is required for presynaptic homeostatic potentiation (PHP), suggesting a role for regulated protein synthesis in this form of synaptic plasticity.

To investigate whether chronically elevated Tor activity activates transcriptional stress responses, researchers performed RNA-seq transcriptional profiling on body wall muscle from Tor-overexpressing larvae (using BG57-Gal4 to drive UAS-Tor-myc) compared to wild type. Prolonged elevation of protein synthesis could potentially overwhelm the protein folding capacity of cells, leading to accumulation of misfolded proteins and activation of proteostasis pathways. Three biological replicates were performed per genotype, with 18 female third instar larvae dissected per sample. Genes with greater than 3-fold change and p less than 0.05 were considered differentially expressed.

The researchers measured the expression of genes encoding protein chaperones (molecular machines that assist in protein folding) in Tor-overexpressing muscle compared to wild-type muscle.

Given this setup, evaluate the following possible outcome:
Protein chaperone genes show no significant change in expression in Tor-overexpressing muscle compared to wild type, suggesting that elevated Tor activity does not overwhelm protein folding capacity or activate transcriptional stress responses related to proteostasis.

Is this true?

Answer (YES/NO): NO